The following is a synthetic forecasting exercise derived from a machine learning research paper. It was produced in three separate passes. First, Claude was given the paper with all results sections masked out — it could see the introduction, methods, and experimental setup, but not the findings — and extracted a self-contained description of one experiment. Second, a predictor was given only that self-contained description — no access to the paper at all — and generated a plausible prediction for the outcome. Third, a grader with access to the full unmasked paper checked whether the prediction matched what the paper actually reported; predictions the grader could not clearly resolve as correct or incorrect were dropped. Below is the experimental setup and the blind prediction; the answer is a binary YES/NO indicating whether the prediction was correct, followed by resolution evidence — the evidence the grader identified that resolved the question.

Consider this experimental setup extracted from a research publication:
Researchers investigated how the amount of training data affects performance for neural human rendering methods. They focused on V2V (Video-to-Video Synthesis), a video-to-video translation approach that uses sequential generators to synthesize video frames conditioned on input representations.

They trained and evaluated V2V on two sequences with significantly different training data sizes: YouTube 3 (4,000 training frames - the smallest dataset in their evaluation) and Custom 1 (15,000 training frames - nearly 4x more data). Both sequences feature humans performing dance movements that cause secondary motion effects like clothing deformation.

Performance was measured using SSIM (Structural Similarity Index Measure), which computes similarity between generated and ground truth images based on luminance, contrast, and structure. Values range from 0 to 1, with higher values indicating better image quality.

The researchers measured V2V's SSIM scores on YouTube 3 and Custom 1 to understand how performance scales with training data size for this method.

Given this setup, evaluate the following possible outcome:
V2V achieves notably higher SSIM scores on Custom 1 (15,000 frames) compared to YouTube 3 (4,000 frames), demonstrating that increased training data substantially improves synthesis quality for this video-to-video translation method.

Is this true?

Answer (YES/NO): NO